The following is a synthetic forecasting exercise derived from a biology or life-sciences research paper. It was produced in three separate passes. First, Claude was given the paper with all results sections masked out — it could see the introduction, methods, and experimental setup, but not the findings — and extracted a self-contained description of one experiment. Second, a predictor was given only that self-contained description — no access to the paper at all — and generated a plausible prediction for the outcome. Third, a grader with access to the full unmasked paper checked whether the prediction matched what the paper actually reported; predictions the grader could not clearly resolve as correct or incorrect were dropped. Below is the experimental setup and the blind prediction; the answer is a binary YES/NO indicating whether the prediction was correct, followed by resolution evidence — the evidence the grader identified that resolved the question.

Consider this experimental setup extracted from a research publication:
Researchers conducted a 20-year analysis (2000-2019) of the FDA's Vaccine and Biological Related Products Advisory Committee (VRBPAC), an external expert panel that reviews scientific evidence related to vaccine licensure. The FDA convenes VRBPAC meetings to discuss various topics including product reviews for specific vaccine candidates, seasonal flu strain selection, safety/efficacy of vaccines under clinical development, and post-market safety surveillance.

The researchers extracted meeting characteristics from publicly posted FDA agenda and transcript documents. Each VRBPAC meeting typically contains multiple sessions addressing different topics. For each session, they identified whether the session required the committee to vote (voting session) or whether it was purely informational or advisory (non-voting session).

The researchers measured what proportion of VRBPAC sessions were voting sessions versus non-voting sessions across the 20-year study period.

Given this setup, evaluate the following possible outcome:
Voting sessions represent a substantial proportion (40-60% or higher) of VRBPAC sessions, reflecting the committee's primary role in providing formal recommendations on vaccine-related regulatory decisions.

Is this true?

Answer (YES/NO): NO